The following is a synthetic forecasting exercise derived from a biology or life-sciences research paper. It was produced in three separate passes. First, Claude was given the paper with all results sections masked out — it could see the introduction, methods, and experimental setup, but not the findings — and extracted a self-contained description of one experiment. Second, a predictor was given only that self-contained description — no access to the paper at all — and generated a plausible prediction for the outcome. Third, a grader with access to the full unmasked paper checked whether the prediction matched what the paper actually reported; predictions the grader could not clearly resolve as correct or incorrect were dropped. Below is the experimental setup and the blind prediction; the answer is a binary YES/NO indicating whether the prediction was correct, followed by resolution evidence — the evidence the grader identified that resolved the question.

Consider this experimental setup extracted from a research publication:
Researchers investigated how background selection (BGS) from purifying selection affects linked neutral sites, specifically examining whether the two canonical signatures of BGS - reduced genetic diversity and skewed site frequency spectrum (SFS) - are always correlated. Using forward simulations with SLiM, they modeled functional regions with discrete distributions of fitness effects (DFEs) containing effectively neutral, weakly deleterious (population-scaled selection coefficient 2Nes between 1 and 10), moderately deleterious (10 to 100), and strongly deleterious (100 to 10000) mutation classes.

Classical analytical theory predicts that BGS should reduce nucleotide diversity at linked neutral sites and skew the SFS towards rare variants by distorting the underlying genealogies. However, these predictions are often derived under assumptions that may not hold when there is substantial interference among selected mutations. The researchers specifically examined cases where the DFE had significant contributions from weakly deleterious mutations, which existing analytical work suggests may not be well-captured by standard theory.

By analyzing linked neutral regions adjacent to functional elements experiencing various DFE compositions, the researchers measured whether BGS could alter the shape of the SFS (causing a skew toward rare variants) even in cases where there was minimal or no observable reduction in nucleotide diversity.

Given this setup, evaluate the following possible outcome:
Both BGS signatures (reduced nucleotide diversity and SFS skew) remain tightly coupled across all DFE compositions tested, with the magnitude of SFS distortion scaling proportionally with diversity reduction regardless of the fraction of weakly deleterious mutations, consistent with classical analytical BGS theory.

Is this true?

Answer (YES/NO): NO